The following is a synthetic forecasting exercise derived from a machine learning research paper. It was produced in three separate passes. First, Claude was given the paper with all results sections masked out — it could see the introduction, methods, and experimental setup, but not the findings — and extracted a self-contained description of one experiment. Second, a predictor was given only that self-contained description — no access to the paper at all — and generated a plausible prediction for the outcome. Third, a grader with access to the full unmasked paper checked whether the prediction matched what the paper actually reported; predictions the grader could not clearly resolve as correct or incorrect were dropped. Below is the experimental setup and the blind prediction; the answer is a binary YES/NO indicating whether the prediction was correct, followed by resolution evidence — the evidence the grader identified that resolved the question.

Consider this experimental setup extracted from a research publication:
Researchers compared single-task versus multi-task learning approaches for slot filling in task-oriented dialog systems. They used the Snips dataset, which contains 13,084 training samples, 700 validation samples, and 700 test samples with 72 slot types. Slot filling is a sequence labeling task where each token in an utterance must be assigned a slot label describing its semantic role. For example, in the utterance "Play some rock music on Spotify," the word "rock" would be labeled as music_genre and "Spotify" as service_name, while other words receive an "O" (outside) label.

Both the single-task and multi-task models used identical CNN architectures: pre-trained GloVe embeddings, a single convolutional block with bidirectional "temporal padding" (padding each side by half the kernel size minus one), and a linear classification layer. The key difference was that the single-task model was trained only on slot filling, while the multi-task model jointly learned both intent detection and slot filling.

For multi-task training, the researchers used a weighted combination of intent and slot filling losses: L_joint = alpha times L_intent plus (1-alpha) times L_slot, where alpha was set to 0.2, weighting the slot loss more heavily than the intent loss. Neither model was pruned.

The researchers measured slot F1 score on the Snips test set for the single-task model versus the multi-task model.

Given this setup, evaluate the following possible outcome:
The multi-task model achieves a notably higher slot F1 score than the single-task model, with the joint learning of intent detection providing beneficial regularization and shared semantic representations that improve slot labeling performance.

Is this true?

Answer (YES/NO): NO